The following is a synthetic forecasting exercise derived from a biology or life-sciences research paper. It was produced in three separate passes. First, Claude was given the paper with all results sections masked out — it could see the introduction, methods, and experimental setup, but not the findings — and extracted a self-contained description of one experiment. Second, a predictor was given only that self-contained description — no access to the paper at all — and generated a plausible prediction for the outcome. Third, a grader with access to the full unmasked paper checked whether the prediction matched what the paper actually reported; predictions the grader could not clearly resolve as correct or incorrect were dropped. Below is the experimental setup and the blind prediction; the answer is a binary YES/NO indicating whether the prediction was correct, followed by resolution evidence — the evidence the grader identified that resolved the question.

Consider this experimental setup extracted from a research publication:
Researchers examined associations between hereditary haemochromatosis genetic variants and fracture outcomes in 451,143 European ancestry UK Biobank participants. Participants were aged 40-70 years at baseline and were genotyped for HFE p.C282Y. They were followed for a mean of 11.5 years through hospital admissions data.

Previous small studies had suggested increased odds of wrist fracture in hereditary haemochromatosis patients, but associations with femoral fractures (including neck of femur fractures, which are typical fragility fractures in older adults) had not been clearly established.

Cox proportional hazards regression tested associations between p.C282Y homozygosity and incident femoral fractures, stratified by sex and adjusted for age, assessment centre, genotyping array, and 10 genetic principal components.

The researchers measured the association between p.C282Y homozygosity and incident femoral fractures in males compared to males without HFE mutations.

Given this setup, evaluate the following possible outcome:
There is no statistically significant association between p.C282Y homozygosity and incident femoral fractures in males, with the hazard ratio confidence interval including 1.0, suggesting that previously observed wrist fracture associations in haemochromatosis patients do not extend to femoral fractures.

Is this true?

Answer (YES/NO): NO